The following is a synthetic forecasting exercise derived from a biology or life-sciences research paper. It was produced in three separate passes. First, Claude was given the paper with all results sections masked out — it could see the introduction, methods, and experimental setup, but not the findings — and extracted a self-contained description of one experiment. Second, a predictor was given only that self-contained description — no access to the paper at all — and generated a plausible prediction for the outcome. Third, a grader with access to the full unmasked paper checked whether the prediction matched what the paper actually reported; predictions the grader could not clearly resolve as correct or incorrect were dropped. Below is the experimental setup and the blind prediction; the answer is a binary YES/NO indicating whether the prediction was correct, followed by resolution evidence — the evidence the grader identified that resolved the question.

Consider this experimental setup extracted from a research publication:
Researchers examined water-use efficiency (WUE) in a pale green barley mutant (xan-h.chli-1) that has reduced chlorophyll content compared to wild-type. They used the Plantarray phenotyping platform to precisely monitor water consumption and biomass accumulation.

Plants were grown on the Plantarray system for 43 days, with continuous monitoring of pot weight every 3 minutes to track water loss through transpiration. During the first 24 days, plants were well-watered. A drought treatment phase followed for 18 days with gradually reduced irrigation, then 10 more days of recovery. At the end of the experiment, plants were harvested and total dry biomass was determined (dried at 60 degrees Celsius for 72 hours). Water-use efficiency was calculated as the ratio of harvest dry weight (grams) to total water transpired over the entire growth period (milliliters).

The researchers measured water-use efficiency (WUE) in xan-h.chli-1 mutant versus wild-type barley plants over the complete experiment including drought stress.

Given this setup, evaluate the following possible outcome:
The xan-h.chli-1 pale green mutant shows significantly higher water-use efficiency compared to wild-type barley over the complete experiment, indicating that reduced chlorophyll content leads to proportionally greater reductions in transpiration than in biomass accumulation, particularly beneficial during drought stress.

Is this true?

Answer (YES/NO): NO